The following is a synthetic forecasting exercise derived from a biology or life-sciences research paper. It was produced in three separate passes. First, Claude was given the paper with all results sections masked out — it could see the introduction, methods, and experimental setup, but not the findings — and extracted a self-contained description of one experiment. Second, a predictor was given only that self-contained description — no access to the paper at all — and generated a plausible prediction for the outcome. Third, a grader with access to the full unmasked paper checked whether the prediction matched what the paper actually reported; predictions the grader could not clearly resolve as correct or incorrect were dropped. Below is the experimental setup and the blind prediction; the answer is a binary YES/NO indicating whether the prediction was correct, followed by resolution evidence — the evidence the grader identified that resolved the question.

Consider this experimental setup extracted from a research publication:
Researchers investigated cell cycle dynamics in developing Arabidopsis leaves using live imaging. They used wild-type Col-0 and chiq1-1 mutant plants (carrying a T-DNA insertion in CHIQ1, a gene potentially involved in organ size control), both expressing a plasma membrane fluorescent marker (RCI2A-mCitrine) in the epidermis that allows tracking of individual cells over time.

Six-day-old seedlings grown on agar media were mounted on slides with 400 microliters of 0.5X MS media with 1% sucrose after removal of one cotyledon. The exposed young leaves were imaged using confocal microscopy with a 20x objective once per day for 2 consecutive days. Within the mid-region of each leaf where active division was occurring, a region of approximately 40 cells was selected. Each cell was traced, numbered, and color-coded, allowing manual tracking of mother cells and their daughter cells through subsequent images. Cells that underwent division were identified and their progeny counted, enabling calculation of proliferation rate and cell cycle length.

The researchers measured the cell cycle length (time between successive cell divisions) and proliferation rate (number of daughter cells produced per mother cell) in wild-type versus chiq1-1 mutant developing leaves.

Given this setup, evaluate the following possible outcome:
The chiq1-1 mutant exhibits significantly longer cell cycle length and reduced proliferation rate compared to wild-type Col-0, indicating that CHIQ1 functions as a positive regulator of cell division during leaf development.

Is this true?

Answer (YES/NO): NO